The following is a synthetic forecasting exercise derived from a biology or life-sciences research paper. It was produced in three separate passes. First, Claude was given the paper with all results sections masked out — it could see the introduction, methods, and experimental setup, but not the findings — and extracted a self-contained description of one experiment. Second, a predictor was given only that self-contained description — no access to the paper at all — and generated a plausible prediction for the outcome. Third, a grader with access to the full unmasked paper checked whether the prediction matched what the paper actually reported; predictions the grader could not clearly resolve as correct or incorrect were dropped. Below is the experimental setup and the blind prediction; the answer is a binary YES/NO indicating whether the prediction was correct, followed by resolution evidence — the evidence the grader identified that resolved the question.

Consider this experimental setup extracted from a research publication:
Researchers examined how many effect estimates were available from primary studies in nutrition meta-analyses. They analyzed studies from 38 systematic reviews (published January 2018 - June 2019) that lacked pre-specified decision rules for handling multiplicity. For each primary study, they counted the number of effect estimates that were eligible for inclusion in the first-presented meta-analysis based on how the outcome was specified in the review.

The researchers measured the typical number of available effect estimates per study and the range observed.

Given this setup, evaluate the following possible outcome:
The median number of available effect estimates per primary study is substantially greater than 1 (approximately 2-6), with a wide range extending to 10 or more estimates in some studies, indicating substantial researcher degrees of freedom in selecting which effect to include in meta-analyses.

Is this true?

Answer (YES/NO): YES